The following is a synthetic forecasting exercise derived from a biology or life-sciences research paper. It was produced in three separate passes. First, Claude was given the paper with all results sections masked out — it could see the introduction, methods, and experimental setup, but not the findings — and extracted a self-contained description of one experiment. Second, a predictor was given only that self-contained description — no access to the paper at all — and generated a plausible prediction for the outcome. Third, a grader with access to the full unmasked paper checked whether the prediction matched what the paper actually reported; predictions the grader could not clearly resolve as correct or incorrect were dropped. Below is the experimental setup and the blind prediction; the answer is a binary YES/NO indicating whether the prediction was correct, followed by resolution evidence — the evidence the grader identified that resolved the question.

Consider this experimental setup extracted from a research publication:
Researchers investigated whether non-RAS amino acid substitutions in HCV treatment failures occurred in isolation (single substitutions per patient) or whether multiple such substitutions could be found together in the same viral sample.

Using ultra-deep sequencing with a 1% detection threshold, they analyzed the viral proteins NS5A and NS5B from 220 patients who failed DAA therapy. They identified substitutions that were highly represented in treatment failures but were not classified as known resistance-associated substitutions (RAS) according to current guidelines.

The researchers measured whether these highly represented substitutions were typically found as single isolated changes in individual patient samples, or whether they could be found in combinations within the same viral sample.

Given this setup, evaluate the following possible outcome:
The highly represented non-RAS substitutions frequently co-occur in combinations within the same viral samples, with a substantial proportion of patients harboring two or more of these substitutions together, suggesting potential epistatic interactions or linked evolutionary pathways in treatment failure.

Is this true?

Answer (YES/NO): NO